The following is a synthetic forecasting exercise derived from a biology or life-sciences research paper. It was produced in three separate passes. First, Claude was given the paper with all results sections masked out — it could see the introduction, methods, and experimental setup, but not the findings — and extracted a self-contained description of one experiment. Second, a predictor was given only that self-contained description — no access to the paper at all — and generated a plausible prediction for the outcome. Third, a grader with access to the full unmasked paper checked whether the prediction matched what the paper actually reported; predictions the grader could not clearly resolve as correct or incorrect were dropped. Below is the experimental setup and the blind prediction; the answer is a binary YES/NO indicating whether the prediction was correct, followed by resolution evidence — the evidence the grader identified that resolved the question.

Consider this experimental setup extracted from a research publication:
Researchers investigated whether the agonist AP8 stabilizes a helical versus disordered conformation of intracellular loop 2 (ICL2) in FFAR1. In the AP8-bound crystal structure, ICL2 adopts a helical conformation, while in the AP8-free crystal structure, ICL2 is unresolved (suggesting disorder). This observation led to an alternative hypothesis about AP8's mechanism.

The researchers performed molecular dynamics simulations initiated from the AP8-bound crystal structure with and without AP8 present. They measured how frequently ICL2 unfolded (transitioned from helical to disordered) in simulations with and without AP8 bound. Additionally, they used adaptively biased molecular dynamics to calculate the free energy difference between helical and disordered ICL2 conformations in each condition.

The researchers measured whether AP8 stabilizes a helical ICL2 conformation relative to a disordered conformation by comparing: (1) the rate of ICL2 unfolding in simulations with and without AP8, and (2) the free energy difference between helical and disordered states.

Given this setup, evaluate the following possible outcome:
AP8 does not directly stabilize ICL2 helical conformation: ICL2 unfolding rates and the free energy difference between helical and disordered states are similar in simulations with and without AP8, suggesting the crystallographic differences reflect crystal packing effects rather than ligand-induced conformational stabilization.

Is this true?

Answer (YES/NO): NO